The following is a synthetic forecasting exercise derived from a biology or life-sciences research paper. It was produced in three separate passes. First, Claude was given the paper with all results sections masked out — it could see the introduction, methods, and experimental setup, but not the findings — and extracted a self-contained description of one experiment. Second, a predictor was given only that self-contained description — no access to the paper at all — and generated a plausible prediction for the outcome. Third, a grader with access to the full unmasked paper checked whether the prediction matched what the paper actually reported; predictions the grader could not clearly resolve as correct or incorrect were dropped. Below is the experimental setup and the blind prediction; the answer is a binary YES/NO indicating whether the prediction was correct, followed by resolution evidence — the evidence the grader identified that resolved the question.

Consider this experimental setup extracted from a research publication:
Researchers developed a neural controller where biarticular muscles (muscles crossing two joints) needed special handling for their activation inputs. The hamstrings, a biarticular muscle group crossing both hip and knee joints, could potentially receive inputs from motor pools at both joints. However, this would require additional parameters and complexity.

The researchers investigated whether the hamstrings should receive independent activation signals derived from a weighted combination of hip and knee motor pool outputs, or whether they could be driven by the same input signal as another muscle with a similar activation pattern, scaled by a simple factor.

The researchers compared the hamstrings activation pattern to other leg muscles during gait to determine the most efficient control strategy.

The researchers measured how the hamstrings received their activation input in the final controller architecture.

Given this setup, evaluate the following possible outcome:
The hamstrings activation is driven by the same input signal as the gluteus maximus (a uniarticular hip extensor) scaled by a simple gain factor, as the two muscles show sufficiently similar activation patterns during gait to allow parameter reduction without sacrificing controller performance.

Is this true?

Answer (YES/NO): YES